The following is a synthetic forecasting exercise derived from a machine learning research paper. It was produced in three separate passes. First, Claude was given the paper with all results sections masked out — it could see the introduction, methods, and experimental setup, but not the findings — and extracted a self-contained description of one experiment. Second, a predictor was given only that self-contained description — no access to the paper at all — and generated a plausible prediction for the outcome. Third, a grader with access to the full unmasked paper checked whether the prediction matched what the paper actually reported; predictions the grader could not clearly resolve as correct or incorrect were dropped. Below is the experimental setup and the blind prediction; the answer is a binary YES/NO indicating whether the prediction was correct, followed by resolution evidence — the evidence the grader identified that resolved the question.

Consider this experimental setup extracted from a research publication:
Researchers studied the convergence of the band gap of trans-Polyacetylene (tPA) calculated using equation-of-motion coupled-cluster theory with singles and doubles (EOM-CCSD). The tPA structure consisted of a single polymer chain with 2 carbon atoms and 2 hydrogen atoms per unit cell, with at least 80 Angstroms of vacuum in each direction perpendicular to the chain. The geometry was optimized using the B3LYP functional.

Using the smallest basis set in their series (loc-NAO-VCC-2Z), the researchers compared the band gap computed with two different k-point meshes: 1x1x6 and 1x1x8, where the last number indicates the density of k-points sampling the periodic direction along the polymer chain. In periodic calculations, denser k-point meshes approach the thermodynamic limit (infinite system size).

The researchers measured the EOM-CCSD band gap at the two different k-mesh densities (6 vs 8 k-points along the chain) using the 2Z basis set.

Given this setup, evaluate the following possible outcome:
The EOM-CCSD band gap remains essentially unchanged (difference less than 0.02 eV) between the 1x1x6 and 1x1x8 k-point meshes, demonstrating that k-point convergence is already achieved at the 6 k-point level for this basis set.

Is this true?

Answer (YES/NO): NO